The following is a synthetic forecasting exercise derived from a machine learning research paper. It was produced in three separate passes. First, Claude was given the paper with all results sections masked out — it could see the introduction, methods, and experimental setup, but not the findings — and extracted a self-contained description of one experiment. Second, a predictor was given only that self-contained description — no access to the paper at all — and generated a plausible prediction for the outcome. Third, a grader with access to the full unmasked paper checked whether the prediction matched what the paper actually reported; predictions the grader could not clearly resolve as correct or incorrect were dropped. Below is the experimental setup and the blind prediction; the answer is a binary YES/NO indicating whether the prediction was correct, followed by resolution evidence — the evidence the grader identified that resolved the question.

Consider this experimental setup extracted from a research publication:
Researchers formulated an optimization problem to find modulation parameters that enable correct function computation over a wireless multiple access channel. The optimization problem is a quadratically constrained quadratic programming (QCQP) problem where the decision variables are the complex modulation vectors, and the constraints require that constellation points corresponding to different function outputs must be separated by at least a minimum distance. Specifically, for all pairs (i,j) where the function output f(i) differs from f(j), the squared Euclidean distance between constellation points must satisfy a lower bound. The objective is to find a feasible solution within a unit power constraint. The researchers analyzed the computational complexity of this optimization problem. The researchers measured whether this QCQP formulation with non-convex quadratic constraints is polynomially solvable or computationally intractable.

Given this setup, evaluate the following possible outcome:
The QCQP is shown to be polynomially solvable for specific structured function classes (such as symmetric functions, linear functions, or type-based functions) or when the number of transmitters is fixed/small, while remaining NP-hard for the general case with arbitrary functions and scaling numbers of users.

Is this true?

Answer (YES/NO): NO